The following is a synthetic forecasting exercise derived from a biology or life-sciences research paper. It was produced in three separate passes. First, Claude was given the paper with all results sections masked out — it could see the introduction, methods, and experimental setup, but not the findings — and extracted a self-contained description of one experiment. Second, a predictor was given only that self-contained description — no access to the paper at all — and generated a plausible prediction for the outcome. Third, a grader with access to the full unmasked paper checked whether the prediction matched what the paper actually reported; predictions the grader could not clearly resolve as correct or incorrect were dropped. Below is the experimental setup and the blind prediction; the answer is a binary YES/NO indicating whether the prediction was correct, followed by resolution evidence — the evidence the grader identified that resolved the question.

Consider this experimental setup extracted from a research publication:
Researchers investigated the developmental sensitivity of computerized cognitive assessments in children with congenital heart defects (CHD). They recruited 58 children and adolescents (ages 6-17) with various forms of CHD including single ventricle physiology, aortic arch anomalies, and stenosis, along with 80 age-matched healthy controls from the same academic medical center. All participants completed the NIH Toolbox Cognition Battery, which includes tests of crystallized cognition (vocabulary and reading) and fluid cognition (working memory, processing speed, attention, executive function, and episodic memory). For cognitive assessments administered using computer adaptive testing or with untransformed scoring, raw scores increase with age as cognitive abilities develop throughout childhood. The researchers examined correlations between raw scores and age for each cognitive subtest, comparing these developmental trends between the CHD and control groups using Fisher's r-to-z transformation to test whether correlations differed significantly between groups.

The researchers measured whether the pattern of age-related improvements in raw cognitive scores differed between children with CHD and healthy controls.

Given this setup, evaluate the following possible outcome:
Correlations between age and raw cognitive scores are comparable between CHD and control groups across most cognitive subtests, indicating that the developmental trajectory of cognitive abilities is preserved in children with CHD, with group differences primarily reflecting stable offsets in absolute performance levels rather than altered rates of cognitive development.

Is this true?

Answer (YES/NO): YES